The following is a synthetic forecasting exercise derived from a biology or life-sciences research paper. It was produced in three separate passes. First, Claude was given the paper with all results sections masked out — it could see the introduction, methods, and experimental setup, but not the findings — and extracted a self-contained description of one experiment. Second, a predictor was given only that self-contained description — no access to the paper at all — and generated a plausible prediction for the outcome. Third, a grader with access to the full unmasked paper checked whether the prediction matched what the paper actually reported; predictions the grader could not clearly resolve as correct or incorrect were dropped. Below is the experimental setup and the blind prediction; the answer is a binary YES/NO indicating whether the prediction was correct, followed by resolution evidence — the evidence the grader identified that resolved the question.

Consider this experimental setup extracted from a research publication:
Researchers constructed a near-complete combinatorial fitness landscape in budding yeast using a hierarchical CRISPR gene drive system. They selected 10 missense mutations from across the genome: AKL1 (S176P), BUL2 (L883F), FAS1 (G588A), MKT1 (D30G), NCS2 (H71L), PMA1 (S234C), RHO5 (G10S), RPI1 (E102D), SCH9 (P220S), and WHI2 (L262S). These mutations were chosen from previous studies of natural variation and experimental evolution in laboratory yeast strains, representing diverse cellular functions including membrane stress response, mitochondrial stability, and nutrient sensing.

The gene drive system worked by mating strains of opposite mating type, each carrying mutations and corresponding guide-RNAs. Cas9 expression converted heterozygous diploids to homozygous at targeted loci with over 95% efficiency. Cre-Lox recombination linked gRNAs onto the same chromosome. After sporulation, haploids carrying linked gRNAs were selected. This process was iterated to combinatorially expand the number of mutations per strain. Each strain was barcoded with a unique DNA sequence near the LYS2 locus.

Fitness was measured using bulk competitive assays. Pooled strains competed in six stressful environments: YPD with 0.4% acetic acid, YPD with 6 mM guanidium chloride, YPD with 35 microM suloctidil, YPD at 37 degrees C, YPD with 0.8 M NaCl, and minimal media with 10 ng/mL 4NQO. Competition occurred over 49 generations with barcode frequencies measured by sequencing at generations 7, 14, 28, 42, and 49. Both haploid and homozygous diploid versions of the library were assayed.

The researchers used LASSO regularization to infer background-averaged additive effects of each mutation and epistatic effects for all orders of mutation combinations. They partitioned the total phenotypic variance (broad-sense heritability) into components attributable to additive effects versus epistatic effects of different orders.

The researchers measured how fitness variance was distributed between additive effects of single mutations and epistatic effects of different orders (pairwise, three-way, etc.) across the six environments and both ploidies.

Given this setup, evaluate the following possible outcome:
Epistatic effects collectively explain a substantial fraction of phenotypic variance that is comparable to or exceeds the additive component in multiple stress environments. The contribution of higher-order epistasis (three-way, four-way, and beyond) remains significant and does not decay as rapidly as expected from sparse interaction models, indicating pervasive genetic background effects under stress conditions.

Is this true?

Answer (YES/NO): NO